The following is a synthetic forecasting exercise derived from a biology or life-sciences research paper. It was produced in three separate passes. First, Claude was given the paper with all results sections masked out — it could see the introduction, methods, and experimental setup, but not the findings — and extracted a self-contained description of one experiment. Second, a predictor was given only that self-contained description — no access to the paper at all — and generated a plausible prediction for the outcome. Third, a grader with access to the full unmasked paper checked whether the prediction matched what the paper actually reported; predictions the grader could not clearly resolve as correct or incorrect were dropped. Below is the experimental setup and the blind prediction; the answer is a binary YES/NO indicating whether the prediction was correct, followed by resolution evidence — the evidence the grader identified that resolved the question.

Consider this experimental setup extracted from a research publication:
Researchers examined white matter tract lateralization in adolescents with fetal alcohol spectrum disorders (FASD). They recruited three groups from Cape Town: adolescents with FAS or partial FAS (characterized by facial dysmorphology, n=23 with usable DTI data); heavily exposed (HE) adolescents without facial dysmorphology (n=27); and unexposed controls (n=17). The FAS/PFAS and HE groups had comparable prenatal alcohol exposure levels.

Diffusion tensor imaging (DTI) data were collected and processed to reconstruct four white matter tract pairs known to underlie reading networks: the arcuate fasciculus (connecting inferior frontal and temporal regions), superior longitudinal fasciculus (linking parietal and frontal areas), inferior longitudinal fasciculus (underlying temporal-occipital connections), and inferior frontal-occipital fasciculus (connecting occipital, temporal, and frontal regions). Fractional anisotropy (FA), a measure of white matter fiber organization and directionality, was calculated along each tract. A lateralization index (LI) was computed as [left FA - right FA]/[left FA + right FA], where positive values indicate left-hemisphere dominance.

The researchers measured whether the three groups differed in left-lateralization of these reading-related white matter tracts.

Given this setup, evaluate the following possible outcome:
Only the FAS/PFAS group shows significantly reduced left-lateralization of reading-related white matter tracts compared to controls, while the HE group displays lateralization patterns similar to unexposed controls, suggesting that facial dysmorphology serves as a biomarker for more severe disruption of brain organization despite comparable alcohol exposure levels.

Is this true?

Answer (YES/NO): YES